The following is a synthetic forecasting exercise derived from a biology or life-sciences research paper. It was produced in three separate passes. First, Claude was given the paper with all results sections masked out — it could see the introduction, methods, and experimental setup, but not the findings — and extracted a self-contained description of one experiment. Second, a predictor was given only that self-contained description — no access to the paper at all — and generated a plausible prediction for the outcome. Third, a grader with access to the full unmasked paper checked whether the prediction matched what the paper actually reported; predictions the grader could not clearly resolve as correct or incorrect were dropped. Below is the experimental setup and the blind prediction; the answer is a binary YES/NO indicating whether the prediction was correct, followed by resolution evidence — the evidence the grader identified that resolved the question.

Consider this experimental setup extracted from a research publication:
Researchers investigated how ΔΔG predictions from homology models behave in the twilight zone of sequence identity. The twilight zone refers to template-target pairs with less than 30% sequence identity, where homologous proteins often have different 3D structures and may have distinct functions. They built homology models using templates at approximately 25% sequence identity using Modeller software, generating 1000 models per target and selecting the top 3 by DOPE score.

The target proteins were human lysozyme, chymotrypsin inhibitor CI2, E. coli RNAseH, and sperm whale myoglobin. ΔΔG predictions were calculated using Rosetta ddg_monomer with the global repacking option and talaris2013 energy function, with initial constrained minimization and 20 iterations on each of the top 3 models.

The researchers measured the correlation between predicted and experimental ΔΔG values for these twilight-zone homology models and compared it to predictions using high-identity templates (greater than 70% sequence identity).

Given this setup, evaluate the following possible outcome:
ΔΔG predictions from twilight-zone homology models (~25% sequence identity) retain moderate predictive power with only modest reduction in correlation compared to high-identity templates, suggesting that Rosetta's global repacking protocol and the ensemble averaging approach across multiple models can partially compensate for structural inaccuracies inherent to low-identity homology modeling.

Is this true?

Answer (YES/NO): NO